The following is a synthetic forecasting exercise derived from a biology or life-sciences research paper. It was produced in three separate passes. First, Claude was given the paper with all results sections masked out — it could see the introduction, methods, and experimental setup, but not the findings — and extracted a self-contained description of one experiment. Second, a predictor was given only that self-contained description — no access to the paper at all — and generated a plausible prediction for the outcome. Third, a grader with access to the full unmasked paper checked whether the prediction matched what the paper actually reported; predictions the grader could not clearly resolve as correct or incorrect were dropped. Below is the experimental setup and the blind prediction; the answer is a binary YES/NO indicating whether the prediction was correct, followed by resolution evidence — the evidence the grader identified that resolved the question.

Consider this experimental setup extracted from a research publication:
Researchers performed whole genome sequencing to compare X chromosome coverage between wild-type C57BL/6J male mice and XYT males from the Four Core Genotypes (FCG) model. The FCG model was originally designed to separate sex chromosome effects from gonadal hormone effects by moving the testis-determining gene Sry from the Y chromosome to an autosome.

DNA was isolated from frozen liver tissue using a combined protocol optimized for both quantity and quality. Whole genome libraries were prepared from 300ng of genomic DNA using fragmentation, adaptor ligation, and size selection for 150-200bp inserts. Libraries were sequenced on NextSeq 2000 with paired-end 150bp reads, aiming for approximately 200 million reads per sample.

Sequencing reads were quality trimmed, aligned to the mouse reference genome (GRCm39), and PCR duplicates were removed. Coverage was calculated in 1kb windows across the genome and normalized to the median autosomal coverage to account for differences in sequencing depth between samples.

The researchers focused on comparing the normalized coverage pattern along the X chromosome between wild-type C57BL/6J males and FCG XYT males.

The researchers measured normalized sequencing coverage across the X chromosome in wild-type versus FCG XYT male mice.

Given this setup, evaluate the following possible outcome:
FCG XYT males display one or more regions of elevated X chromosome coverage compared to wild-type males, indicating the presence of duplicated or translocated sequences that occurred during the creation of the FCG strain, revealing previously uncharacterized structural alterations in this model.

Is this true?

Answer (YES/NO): YES